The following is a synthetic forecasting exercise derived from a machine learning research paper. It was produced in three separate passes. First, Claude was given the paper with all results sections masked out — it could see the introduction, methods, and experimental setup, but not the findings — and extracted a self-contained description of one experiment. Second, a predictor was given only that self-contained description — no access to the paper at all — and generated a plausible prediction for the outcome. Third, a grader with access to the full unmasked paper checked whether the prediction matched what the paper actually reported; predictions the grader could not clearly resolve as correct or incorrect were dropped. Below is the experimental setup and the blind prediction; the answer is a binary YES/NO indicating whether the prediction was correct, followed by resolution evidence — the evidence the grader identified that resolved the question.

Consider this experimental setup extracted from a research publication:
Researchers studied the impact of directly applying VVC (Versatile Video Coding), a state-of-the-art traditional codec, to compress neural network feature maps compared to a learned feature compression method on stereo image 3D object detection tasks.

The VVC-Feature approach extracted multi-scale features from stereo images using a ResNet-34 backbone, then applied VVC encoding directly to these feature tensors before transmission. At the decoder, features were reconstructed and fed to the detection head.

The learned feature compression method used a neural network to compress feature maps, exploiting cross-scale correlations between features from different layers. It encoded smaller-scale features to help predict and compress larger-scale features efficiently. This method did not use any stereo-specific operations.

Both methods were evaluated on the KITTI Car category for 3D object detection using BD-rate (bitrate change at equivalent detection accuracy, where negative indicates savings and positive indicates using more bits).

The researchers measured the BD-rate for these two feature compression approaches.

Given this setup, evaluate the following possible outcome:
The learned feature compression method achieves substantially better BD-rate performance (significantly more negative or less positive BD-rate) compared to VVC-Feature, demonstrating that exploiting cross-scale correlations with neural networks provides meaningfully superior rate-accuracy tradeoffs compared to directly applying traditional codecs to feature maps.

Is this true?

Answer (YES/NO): YES